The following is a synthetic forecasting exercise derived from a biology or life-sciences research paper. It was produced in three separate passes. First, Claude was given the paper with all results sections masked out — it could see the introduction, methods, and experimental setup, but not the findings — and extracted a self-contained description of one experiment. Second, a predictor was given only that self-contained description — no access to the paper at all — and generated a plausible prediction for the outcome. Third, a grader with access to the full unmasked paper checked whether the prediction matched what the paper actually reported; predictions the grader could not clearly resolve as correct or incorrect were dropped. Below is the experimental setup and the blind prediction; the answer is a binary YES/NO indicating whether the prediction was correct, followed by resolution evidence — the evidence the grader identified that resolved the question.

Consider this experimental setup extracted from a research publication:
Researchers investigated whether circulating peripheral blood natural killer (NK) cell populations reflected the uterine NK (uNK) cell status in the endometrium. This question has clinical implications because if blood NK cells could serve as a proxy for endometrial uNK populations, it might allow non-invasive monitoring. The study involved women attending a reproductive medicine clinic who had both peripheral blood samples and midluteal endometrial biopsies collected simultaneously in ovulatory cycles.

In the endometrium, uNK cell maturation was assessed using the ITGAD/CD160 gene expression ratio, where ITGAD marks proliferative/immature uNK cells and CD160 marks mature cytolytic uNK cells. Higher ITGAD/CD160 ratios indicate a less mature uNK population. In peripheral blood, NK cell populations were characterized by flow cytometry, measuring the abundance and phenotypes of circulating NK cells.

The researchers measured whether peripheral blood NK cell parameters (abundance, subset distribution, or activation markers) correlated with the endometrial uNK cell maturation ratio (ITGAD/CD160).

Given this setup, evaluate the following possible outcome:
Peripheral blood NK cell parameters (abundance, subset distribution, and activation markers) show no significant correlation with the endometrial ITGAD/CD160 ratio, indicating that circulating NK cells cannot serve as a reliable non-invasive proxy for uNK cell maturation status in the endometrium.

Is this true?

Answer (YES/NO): YES